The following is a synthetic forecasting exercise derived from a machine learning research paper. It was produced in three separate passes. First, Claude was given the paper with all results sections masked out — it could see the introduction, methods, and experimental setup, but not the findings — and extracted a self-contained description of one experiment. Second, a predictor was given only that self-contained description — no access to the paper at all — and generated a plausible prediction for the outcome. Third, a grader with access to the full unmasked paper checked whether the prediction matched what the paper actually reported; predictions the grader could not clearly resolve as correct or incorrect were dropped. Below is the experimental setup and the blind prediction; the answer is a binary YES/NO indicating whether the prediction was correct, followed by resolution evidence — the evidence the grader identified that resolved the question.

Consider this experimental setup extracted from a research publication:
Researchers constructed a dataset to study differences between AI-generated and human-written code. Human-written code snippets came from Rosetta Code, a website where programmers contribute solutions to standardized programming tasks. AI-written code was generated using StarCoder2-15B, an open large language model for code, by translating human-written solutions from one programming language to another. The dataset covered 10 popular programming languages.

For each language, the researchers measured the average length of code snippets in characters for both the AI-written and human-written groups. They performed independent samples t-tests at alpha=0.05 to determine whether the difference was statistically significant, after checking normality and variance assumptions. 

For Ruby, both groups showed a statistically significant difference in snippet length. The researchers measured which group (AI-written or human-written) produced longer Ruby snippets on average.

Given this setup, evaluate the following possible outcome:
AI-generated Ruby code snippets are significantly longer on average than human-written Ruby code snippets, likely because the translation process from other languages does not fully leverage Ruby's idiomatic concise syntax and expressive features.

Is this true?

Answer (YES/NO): YES